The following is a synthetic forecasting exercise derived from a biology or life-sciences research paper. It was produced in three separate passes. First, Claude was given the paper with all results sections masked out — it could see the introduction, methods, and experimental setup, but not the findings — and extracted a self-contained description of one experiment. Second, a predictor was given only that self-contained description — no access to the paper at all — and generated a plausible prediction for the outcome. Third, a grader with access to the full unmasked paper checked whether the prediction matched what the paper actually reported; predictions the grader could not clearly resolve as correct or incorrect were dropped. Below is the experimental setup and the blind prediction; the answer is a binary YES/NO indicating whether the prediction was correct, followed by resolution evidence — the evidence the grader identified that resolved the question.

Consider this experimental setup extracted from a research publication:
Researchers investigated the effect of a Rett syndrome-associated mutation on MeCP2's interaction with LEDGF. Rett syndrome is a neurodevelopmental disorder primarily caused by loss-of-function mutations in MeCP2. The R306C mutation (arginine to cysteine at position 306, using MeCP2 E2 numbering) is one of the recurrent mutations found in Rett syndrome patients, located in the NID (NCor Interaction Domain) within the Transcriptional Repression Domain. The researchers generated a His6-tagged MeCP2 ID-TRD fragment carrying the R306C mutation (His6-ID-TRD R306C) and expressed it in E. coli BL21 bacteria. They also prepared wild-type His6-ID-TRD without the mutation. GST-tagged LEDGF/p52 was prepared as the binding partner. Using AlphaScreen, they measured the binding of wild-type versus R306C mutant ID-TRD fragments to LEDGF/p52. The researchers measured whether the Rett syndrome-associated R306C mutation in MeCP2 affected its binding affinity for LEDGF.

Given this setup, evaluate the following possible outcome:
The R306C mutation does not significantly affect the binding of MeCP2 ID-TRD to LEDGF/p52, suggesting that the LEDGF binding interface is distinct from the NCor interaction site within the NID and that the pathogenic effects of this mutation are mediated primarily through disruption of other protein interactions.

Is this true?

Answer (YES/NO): NO